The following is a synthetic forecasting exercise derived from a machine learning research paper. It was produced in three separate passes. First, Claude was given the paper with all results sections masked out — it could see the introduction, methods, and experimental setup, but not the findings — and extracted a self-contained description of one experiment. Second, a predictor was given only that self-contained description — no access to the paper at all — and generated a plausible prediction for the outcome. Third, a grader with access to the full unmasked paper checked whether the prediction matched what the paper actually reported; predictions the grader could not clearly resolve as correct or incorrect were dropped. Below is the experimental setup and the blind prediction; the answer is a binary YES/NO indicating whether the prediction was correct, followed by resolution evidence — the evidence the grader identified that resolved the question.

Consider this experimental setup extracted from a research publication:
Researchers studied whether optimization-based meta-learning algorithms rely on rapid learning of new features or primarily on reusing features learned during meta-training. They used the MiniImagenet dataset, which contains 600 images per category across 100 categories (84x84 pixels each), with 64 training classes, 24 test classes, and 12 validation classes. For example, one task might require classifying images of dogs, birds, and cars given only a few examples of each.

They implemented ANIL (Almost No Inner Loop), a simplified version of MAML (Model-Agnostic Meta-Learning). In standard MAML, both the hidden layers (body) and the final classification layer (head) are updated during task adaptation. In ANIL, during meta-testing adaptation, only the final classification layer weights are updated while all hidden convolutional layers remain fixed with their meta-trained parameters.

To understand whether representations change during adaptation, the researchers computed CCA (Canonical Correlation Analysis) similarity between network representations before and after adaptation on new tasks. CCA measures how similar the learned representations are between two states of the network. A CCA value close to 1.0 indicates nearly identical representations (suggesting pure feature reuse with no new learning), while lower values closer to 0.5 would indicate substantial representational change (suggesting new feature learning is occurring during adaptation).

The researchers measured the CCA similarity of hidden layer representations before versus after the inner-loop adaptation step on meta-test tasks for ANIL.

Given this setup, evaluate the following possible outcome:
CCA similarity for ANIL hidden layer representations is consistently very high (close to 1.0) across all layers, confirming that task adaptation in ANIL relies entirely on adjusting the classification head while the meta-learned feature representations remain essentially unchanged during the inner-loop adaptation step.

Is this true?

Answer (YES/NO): YES